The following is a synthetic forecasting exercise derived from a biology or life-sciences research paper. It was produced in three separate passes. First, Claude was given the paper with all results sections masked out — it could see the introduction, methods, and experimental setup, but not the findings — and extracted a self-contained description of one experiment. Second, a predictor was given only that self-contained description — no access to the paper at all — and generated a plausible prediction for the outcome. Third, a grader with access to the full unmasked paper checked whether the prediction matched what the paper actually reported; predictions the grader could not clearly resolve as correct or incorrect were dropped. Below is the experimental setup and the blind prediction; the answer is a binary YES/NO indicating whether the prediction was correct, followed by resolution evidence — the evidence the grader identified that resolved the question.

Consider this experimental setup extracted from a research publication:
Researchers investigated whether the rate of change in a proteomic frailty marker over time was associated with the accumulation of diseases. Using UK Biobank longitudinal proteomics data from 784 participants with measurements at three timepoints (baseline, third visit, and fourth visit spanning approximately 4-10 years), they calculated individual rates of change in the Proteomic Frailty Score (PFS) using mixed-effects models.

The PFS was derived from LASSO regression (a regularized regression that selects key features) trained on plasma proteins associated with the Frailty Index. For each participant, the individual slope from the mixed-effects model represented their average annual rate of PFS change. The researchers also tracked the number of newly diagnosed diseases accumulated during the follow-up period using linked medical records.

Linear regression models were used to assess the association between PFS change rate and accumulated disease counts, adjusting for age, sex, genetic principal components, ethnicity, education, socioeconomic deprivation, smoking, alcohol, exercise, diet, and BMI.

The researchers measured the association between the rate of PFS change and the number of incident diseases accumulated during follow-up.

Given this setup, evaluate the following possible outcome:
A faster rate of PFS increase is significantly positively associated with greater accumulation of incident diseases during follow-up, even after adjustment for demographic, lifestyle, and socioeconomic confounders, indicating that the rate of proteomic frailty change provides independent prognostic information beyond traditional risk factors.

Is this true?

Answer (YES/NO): YES